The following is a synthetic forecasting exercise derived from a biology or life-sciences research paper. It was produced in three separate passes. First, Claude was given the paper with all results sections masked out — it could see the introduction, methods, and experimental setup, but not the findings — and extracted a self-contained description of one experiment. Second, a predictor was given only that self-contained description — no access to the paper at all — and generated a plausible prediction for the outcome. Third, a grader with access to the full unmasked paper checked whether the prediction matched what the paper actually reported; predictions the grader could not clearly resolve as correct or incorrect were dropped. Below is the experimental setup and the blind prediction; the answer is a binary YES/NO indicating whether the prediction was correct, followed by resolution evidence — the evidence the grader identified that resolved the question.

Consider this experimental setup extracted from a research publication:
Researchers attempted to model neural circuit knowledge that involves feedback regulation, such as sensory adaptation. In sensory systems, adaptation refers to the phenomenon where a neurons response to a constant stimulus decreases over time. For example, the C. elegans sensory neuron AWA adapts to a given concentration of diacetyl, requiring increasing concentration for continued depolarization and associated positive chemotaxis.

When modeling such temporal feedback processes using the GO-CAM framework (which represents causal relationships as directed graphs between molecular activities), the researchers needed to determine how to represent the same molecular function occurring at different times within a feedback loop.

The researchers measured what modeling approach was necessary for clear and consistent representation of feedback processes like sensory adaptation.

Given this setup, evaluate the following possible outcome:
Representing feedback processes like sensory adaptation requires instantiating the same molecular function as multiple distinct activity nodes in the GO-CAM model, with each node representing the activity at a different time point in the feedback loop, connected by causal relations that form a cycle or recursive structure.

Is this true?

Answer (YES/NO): NO